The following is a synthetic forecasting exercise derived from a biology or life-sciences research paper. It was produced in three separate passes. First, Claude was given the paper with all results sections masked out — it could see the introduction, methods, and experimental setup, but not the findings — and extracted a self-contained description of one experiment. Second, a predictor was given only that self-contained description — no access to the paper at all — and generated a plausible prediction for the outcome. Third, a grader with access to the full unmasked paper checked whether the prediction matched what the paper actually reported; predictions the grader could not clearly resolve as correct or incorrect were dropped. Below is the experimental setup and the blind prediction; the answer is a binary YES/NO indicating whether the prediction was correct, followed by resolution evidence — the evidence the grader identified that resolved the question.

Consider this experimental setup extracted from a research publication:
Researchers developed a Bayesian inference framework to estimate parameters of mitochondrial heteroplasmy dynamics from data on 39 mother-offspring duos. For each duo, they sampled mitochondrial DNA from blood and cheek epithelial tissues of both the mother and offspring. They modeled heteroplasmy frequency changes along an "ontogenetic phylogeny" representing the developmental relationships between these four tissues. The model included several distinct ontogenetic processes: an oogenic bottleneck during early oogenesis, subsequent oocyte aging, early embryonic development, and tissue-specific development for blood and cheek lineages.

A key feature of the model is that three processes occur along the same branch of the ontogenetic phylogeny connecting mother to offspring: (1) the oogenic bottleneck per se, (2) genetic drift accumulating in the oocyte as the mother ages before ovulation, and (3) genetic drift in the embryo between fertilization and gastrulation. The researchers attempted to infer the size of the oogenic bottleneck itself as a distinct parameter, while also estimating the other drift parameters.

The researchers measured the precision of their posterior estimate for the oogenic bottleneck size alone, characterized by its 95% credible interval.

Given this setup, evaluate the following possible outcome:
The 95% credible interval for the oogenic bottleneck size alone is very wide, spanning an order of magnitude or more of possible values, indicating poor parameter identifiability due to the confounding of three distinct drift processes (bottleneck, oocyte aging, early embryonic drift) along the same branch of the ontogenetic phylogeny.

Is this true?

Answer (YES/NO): YES